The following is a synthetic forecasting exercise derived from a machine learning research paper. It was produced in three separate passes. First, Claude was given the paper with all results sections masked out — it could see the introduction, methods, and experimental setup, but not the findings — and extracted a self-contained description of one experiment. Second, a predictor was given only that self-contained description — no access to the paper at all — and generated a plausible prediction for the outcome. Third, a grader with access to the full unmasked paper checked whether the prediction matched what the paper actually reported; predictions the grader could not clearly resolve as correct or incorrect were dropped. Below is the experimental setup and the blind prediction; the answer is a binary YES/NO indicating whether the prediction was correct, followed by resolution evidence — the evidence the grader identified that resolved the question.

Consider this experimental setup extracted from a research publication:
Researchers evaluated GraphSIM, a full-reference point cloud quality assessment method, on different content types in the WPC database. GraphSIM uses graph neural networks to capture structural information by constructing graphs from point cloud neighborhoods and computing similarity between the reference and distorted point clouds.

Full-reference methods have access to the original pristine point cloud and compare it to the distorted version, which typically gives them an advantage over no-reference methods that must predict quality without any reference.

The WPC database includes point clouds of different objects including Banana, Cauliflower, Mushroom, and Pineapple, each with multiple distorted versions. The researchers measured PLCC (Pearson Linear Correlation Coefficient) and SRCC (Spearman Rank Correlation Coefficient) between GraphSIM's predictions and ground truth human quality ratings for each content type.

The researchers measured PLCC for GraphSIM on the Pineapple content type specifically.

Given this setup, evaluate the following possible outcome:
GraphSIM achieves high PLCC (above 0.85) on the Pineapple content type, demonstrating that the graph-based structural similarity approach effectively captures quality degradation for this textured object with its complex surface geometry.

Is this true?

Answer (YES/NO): NO